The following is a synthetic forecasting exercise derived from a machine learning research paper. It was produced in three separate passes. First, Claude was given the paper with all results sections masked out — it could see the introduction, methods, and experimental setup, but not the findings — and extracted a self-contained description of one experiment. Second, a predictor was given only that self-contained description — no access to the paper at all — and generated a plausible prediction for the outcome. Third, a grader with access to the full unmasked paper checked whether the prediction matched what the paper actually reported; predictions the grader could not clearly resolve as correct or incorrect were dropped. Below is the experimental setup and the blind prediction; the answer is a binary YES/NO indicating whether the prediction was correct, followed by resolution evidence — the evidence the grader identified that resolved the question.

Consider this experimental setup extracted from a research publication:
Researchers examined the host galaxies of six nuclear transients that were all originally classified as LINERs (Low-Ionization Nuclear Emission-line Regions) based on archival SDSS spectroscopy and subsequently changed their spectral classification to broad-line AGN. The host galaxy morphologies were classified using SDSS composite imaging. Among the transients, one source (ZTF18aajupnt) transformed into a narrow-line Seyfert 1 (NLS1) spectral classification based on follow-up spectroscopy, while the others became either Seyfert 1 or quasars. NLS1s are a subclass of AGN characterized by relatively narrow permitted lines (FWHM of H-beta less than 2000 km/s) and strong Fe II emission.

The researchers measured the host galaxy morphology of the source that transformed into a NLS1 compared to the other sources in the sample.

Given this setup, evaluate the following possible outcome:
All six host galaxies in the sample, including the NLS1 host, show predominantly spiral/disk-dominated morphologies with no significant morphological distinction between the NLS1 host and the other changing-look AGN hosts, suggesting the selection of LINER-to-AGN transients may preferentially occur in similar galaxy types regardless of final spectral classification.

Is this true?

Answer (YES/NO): NO